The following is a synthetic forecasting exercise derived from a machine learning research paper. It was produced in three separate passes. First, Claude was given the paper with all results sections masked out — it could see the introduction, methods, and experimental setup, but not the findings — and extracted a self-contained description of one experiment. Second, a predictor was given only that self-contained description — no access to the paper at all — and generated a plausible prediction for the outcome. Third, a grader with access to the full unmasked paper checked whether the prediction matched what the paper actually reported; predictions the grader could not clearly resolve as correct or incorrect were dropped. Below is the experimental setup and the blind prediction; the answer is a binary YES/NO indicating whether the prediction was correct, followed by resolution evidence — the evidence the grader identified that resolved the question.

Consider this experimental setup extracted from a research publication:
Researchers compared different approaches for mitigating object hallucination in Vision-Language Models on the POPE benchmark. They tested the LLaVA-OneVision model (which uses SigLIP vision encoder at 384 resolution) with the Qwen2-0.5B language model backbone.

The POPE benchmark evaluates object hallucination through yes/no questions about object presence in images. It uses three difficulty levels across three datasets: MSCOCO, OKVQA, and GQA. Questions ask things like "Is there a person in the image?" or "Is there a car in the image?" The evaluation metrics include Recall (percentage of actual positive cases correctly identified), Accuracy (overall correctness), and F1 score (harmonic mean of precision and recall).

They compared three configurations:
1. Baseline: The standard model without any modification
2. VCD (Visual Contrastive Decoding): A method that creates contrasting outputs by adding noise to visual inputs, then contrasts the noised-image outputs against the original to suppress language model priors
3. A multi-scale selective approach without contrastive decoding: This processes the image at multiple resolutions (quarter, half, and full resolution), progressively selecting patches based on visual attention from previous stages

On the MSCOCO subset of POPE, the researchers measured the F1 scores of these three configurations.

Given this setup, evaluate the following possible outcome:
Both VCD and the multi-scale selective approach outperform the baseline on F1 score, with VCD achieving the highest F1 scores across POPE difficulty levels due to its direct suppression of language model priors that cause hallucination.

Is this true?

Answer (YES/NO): NO